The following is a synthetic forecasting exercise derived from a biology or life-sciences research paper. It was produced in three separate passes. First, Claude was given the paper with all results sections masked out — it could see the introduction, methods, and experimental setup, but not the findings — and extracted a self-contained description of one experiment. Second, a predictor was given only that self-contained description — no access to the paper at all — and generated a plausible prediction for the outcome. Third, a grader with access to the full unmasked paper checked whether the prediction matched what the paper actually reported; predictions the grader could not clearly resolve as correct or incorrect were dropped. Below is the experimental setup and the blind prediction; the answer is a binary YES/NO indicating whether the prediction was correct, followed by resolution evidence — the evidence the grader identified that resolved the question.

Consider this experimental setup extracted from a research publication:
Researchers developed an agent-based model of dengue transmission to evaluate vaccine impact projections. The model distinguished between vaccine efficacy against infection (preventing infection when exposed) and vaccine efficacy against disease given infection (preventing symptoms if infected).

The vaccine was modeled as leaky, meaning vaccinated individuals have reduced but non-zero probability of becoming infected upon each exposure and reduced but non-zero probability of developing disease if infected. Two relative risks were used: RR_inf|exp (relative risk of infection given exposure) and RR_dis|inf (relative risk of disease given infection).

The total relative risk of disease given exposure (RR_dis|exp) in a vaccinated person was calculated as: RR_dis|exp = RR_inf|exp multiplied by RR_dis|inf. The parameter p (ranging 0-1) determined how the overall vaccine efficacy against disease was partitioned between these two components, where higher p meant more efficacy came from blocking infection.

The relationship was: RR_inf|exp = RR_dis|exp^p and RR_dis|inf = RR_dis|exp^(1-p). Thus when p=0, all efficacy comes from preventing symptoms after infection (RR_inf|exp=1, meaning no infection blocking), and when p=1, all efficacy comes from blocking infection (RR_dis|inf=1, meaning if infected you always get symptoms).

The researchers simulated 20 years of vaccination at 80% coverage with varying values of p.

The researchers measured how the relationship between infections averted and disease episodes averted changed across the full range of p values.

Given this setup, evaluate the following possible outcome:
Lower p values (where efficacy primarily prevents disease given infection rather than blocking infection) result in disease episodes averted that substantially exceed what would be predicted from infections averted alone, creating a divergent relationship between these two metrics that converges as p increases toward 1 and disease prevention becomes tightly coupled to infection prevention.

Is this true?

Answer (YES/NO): YES